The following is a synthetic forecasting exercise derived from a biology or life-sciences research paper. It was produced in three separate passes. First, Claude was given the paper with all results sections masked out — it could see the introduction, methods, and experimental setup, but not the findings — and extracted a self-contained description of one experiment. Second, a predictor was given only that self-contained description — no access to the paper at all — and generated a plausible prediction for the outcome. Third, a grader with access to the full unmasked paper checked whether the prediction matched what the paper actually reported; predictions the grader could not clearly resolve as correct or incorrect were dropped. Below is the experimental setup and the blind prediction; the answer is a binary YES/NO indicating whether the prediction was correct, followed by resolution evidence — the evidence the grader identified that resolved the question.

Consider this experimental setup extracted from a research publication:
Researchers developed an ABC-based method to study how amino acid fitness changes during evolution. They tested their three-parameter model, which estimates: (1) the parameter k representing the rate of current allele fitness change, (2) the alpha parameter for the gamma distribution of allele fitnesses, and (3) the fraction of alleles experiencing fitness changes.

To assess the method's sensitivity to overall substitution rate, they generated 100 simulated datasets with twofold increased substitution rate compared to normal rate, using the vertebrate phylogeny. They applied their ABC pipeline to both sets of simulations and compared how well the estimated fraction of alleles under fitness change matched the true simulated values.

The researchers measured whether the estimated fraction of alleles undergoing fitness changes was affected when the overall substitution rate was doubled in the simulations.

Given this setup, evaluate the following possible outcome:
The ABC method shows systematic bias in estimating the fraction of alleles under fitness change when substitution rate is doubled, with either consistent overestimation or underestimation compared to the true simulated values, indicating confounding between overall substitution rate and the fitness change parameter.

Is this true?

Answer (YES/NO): YES